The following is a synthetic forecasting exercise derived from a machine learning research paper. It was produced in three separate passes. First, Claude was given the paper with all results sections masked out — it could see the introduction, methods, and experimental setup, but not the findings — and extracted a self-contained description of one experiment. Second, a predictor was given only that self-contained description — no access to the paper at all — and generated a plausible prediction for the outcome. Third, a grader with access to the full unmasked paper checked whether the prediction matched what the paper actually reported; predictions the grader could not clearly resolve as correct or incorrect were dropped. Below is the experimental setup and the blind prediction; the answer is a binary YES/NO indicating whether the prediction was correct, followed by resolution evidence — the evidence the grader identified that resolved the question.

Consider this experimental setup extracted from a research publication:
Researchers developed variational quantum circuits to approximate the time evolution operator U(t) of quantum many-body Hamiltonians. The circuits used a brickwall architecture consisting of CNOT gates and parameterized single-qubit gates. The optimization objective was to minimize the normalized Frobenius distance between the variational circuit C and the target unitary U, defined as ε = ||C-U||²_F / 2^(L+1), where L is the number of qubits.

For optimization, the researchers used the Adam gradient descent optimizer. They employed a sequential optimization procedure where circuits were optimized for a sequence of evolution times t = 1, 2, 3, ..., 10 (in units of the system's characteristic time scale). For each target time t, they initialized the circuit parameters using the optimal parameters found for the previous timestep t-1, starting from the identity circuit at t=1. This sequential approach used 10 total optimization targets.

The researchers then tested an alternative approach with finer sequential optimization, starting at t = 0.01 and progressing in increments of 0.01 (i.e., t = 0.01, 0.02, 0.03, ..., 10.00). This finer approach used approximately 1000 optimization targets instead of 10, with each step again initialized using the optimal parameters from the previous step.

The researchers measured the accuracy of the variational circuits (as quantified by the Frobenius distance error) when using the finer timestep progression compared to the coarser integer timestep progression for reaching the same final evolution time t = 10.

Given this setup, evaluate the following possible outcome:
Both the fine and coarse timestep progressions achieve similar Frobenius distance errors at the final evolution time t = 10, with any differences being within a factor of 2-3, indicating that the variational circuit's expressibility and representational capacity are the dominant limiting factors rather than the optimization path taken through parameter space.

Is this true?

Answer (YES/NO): NO